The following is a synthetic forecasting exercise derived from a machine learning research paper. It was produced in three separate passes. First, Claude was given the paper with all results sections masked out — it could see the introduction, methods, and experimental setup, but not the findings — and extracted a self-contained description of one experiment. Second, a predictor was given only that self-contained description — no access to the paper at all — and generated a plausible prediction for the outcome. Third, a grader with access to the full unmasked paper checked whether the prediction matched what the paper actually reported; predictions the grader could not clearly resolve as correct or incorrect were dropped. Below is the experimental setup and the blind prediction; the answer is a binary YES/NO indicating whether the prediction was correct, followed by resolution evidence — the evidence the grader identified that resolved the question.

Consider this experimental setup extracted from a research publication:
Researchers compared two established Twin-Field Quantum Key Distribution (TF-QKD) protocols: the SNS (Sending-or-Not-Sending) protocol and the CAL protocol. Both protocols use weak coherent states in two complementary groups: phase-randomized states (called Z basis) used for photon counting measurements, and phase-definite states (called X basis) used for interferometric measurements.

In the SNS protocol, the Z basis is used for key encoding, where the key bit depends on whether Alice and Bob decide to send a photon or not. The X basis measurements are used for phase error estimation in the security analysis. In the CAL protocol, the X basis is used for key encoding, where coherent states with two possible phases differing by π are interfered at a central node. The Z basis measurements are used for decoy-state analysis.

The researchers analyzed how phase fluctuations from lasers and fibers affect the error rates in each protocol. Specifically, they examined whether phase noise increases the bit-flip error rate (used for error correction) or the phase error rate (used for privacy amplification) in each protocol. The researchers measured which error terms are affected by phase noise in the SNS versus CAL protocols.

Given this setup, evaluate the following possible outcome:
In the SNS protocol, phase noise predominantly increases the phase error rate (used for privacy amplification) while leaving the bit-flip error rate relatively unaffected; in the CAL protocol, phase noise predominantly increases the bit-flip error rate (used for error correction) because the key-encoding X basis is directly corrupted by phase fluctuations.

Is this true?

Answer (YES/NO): YES